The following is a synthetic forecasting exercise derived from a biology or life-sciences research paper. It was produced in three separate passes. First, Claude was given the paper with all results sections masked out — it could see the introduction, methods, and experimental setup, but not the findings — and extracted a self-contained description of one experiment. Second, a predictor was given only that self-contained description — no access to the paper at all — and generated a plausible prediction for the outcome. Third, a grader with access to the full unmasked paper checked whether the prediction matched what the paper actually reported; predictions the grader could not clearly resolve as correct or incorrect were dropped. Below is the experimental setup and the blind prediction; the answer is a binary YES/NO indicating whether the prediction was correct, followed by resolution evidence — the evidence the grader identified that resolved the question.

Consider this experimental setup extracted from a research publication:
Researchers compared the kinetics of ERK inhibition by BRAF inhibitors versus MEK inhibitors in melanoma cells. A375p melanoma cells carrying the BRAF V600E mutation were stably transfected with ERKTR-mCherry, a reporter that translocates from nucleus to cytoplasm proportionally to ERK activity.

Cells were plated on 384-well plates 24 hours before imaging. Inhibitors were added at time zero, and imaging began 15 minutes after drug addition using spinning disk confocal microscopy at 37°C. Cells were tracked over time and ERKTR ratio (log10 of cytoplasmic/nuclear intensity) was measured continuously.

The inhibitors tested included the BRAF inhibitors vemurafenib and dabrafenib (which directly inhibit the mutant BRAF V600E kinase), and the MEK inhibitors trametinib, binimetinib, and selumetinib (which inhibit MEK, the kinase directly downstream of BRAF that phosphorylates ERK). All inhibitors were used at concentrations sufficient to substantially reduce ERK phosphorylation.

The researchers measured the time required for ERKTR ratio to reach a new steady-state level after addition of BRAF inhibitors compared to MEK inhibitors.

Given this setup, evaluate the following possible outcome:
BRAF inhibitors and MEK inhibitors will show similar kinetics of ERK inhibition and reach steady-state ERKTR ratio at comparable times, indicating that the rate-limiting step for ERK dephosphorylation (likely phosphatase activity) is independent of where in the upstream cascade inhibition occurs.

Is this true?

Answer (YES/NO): NO